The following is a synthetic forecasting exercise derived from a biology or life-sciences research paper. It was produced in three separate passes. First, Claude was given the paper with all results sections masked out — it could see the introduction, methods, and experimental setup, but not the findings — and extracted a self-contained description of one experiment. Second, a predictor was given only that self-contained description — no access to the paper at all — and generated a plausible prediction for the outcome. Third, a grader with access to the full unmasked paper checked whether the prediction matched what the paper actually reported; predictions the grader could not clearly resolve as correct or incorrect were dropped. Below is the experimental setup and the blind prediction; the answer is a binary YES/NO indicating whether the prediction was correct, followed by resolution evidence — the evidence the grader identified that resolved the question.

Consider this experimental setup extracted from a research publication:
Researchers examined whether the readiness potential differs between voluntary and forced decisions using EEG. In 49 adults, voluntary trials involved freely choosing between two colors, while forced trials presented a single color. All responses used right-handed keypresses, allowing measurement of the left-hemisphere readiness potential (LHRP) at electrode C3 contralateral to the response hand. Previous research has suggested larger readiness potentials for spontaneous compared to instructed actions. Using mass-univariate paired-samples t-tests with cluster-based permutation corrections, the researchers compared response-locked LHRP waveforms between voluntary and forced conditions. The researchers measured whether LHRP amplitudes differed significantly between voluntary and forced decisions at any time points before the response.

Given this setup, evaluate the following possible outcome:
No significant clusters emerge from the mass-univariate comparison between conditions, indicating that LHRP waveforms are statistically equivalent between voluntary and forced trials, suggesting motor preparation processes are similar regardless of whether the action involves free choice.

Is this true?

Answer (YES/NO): YES